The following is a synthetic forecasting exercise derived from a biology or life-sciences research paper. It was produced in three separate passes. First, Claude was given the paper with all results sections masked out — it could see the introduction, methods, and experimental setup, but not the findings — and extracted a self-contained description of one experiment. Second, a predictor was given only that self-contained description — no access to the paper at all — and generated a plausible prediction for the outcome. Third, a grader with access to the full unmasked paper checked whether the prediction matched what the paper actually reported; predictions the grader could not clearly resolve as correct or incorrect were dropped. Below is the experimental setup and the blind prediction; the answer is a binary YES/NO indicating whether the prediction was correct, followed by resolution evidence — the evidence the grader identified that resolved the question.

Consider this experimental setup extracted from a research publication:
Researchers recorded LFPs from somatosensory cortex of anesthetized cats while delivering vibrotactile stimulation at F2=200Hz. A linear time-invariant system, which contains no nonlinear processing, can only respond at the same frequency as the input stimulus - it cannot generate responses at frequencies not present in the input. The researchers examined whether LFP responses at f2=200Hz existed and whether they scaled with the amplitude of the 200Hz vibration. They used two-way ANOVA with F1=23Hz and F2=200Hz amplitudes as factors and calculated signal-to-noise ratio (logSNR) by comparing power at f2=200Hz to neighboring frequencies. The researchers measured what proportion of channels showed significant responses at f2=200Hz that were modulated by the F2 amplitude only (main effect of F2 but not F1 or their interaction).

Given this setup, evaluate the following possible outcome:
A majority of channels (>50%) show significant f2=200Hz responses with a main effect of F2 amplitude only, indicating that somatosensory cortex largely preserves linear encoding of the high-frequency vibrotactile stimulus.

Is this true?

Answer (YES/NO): NO